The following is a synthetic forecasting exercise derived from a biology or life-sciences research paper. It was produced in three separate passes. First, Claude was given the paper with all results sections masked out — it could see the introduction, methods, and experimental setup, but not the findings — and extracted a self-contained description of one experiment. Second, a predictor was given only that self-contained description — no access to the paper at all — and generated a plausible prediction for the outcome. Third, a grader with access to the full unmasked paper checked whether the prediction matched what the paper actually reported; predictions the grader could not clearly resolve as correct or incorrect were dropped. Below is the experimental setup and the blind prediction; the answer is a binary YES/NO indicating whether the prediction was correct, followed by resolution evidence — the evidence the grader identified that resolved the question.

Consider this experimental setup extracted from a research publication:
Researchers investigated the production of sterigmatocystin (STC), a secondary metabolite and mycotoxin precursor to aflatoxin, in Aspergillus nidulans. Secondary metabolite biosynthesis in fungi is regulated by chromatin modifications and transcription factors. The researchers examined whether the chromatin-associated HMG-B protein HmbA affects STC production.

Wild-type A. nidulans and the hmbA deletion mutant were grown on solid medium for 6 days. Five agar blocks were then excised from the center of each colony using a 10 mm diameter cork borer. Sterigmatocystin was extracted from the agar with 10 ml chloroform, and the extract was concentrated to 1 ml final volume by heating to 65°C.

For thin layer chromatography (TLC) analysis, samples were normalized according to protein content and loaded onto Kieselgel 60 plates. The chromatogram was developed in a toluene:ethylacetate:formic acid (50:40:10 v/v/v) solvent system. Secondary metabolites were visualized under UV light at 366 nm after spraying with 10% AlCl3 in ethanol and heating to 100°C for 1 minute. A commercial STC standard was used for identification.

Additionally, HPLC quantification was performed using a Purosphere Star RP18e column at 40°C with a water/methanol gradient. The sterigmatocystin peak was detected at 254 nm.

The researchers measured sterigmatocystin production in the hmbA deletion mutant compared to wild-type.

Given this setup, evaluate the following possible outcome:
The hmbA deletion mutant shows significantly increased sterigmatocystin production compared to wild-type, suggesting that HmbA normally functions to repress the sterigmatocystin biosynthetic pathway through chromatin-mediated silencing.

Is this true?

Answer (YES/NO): NO